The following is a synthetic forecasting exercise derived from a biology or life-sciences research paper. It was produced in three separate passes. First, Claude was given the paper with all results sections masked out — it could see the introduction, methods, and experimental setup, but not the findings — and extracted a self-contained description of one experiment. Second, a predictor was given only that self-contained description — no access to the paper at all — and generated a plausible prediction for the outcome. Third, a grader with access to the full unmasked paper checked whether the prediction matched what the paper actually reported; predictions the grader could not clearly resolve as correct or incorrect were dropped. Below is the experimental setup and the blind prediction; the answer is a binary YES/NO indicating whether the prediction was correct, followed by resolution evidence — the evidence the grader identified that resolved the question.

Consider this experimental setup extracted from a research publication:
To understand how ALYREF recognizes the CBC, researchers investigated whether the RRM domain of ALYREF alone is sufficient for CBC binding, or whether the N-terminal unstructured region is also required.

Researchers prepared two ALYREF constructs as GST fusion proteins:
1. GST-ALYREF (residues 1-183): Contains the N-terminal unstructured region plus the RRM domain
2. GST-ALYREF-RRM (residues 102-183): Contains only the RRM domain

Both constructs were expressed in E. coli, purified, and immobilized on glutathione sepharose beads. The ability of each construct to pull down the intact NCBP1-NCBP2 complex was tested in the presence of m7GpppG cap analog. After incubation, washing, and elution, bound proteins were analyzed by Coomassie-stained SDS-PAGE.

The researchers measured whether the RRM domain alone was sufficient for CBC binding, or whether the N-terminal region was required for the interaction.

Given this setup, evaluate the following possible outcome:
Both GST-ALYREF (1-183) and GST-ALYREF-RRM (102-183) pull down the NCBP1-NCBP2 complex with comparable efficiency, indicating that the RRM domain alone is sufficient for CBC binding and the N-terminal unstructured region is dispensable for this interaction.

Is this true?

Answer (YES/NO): NO